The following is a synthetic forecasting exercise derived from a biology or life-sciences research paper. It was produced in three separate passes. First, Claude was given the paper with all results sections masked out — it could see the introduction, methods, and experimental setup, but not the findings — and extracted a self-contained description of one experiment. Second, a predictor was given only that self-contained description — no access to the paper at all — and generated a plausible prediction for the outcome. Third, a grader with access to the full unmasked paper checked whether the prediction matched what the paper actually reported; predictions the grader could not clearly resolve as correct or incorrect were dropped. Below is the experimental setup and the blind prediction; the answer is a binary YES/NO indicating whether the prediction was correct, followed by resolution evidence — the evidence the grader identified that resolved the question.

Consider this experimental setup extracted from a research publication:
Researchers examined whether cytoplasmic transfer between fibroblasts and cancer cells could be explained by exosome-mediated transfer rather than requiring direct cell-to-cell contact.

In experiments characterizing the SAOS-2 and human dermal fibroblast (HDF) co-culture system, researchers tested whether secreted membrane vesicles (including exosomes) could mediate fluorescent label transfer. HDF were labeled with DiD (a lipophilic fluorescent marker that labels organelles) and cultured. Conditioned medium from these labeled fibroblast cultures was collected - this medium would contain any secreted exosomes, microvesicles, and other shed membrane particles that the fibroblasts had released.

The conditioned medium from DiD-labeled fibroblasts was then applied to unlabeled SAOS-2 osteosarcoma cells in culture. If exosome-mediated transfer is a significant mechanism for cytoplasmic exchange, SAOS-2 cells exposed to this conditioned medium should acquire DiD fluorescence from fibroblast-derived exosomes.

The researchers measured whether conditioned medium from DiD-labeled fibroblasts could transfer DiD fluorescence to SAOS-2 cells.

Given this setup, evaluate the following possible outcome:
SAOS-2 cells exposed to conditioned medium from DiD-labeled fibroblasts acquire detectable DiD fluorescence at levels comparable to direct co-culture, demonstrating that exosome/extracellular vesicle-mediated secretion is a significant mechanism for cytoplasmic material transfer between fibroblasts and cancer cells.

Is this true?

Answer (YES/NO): NO